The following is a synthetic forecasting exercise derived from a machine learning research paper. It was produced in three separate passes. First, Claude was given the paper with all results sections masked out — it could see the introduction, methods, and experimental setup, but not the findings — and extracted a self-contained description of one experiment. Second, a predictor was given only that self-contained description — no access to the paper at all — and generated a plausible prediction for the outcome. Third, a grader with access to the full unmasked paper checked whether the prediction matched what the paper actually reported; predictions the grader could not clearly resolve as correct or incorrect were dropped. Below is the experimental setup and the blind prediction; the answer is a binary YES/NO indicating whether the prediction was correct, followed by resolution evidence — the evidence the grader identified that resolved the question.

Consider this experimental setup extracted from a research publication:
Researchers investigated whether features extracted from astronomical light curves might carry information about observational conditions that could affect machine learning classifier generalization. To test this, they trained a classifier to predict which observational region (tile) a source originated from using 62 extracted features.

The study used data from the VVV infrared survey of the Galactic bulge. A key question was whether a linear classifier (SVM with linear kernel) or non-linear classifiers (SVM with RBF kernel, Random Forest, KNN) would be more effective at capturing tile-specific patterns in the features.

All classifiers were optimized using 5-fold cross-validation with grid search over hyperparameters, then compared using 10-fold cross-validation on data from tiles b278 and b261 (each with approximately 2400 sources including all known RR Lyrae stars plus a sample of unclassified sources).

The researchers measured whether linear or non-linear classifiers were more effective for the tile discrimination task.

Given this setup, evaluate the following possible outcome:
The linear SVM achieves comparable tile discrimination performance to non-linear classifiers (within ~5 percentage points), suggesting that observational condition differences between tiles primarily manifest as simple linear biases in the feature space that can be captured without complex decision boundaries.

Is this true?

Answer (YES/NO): NO